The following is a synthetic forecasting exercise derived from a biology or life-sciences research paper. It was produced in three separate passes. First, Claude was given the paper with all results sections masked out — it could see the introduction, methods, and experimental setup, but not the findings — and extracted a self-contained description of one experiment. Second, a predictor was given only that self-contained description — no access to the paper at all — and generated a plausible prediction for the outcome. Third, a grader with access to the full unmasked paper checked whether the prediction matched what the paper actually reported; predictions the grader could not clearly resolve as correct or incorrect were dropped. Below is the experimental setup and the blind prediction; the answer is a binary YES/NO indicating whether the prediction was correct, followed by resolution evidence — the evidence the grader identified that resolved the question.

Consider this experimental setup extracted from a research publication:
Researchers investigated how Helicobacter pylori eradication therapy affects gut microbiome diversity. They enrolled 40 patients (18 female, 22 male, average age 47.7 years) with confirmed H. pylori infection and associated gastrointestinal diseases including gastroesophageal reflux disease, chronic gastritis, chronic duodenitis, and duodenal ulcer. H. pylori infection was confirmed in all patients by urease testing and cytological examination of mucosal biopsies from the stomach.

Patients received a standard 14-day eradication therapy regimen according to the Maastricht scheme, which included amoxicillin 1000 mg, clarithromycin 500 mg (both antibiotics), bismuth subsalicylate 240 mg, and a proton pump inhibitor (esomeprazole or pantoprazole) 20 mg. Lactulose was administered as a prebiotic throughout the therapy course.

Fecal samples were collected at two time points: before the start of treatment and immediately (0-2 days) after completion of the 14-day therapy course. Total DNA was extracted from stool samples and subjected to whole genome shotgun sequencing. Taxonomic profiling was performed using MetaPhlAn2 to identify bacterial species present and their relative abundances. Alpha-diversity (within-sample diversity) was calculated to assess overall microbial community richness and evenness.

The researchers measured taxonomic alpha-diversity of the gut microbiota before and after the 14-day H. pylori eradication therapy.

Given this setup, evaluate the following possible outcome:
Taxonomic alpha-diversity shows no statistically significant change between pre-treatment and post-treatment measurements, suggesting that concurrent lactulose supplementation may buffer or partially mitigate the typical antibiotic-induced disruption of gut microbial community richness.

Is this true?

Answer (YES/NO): NO